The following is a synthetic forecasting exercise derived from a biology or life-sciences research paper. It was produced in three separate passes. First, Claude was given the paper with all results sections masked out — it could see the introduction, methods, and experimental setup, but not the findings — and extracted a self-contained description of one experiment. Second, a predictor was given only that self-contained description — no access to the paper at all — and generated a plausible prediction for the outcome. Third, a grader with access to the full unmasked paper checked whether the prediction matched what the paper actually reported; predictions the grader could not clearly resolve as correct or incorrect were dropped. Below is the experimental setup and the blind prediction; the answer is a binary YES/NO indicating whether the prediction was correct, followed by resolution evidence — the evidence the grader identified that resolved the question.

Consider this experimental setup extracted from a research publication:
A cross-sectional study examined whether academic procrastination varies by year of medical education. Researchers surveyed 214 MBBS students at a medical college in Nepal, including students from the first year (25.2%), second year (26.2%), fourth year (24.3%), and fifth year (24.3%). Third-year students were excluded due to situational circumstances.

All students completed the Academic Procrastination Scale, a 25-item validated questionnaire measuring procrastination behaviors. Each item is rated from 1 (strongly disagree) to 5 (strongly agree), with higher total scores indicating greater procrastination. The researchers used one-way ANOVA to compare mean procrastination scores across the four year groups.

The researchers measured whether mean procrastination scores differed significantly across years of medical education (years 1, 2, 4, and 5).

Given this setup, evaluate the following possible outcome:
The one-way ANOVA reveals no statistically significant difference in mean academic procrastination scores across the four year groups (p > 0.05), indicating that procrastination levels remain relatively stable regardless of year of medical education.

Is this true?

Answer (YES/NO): YES